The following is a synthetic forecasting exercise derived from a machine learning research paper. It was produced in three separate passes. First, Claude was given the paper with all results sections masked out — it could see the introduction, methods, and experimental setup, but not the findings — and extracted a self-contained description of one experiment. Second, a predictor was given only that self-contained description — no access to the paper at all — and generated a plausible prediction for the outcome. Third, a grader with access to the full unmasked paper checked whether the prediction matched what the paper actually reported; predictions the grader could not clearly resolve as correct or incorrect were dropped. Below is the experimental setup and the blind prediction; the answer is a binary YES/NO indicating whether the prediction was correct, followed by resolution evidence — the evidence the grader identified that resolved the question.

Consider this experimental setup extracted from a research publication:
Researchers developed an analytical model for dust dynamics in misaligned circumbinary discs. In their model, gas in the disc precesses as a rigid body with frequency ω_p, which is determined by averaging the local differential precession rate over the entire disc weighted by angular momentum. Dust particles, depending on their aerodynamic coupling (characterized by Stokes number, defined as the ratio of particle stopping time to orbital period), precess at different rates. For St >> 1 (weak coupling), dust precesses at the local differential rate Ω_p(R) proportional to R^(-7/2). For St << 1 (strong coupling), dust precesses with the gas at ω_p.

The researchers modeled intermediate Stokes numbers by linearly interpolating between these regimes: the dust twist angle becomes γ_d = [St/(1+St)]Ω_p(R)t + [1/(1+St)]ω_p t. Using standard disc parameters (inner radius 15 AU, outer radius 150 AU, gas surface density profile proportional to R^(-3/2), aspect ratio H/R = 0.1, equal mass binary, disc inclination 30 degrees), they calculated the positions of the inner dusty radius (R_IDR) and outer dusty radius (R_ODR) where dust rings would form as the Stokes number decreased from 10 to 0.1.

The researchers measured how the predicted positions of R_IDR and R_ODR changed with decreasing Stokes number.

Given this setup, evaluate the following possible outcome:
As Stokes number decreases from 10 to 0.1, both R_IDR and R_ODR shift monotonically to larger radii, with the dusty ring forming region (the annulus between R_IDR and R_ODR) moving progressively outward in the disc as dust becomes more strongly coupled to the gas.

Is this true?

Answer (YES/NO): YES